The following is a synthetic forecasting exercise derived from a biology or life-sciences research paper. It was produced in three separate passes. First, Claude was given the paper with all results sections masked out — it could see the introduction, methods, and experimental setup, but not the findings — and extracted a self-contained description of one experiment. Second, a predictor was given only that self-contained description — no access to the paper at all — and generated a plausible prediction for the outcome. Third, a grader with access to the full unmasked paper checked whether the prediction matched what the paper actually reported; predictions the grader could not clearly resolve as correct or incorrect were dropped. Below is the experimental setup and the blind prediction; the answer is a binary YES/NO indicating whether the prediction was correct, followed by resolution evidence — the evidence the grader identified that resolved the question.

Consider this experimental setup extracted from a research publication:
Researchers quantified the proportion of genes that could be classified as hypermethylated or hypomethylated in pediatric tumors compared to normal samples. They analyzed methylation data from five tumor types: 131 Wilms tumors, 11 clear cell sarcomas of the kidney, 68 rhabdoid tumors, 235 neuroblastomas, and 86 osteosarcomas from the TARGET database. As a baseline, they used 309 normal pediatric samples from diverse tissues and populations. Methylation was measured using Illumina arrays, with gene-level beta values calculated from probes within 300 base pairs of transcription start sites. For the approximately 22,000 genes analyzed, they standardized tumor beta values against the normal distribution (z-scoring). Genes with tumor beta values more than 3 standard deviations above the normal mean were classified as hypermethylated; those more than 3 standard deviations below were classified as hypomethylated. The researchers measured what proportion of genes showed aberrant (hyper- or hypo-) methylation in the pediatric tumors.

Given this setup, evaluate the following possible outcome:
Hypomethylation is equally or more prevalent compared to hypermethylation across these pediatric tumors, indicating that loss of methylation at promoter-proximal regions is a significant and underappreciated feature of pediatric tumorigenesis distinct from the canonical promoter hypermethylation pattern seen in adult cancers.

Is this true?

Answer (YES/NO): NO